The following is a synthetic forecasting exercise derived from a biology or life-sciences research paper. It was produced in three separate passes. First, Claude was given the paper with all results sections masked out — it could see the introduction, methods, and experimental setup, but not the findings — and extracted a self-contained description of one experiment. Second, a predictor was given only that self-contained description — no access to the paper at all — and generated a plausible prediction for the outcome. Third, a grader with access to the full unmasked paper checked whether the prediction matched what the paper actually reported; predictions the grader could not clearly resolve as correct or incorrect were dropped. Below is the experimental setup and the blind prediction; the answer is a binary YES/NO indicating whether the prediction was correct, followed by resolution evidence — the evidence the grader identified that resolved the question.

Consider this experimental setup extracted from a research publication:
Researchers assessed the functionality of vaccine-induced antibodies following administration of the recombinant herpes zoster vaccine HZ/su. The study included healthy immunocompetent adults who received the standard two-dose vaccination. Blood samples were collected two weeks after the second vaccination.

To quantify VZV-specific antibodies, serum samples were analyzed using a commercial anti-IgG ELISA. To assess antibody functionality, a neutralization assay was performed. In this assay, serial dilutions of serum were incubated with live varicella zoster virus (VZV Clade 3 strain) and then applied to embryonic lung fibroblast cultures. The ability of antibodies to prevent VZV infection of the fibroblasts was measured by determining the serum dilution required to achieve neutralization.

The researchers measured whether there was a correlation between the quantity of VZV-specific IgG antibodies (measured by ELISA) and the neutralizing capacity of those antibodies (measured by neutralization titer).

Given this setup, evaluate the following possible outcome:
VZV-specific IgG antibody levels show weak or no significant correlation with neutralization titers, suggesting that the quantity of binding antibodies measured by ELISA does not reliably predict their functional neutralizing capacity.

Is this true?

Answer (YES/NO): NO